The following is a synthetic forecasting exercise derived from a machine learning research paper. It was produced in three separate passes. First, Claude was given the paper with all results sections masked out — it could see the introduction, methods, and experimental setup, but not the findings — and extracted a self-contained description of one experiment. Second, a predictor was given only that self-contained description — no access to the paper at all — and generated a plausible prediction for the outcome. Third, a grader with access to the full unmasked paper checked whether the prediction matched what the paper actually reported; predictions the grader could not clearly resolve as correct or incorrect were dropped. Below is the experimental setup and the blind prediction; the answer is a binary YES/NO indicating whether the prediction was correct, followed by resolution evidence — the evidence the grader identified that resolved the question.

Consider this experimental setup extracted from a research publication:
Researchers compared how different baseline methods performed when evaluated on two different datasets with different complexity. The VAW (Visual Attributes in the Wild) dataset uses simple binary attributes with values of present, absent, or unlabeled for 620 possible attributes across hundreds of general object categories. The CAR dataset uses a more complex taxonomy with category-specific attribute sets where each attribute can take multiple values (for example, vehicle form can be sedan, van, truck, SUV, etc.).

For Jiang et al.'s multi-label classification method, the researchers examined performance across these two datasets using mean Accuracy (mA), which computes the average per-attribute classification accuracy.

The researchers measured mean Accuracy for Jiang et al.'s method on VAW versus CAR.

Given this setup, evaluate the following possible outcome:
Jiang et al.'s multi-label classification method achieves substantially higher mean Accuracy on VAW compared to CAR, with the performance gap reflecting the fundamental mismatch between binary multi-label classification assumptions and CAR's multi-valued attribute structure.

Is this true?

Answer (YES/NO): NO